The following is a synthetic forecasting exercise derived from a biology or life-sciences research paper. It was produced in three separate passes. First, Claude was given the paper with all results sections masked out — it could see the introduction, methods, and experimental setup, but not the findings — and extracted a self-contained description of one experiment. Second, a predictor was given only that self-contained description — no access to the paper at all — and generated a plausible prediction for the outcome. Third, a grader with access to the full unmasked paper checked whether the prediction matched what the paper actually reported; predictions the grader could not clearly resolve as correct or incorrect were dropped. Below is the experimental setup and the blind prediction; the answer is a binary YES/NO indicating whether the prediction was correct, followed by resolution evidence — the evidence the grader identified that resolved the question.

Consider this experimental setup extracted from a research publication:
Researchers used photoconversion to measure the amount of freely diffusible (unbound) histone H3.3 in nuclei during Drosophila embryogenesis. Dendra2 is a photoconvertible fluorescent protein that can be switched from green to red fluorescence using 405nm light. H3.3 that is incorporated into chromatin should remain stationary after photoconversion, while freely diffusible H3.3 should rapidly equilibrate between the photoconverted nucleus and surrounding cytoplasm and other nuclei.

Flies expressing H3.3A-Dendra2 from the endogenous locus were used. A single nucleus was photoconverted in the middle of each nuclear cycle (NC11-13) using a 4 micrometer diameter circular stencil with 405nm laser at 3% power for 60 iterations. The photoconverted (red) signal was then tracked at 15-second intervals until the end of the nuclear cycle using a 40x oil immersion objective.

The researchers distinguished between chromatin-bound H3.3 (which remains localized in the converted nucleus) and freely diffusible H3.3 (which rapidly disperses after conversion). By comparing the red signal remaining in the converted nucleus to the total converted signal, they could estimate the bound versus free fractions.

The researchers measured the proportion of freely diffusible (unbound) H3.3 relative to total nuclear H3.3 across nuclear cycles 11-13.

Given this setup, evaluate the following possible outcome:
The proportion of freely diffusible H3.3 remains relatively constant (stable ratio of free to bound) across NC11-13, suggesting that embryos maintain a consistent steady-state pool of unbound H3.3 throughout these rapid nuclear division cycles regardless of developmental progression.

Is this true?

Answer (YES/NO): NO